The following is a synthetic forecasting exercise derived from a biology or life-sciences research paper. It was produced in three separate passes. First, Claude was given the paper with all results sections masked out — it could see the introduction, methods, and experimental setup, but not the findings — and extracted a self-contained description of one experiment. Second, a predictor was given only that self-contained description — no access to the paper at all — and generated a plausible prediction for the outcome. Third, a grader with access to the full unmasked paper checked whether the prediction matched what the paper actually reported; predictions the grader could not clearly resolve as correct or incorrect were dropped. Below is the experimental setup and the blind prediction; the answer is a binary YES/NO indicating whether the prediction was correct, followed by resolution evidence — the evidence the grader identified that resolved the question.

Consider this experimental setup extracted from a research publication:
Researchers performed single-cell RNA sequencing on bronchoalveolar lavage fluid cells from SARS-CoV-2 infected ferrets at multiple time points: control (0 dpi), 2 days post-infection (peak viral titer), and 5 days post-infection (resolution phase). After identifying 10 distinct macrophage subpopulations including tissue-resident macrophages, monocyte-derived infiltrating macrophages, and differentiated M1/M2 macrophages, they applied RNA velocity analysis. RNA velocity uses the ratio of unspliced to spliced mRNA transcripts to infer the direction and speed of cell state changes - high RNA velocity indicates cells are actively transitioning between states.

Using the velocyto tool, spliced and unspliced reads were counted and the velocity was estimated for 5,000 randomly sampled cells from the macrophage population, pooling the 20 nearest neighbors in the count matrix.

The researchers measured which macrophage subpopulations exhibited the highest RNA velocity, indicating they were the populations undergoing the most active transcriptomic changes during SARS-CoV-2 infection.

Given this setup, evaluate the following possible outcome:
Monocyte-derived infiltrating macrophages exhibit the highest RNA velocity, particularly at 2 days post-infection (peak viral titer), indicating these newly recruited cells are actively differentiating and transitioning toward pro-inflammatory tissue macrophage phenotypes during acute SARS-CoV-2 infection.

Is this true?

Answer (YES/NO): NO